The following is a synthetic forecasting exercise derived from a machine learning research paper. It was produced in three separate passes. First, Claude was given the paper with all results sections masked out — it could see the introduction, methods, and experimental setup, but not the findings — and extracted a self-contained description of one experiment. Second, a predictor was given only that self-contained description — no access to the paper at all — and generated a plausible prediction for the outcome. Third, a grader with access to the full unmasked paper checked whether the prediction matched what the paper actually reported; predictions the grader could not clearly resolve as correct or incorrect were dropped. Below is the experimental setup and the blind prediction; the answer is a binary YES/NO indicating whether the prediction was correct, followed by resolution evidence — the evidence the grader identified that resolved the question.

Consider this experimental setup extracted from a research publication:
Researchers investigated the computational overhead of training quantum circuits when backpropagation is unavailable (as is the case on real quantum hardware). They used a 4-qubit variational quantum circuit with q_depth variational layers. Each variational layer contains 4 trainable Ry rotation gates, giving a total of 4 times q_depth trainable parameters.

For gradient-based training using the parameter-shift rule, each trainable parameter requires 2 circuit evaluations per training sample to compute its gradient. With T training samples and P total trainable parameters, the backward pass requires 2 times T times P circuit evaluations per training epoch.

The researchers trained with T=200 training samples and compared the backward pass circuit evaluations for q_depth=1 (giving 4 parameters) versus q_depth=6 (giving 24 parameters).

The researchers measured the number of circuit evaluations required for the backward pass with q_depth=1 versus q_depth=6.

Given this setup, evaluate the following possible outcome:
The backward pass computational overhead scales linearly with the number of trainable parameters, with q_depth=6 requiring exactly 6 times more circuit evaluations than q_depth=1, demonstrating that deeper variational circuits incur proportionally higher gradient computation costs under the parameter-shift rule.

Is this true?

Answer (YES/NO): NO